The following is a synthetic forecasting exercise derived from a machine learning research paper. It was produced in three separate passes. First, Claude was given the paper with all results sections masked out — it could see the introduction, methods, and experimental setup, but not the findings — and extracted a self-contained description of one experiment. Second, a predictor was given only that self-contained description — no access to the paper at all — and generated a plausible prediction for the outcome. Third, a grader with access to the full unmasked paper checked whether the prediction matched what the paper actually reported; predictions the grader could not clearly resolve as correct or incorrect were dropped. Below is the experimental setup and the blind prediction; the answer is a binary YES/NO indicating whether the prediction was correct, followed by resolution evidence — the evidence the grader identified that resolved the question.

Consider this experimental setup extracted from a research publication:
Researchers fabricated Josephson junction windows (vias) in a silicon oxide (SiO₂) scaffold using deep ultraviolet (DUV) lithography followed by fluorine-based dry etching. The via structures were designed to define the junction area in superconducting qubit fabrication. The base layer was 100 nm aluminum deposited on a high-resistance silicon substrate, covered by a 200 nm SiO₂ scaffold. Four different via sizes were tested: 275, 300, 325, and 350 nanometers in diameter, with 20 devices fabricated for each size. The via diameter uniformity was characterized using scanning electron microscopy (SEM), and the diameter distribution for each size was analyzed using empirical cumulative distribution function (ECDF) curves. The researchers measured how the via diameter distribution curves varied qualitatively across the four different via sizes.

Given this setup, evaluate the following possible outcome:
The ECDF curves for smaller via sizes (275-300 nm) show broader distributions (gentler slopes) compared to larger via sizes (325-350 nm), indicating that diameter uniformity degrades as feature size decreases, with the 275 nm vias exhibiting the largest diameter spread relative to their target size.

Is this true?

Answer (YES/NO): YES